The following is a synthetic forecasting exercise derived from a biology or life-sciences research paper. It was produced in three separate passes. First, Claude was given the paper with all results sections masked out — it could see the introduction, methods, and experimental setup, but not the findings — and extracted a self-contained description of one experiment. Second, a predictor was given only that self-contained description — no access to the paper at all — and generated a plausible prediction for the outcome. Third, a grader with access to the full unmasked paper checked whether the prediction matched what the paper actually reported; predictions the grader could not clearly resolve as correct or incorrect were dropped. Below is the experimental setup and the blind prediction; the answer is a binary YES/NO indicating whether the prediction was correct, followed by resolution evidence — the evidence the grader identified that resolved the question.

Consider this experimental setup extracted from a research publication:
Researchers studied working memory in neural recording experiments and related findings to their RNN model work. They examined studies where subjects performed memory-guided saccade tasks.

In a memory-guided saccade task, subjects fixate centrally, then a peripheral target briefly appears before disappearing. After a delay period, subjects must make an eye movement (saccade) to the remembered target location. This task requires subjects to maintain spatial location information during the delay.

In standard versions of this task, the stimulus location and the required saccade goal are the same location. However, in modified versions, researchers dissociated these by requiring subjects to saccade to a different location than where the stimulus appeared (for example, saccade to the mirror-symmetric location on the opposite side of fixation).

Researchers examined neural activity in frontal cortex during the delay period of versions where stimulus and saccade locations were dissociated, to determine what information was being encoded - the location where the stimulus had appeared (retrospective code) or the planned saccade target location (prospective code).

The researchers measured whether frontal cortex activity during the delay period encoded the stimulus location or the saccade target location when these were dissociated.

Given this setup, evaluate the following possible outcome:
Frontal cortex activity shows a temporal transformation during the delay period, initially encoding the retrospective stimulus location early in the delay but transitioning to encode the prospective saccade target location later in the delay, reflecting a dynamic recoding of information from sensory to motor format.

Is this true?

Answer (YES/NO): YES